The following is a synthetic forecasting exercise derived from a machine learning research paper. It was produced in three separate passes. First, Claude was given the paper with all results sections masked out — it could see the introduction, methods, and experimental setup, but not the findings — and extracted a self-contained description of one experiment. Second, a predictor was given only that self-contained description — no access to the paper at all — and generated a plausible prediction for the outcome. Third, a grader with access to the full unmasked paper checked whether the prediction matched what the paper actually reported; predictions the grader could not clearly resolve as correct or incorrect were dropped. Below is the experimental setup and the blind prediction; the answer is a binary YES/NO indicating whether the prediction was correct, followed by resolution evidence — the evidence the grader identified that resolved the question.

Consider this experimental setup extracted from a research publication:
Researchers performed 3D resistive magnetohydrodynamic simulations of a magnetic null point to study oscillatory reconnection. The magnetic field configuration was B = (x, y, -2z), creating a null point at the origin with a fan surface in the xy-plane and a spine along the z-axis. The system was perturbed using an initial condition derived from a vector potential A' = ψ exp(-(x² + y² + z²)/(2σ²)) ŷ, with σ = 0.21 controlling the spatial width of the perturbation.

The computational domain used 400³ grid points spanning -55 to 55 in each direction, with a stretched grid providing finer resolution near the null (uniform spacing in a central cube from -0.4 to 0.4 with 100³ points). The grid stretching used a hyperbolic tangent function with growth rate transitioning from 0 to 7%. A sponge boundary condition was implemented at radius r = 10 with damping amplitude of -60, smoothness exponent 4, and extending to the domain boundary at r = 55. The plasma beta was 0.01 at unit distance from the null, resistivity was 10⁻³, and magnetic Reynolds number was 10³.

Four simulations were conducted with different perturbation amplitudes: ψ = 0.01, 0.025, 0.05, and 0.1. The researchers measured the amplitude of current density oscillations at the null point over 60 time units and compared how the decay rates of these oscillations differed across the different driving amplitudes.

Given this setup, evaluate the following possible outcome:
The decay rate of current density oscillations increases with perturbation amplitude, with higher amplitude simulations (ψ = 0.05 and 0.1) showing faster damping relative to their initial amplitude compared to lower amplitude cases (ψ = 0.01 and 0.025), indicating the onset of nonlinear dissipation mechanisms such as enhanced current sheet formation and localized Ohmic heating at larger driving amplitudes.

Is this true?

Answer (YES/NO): NO